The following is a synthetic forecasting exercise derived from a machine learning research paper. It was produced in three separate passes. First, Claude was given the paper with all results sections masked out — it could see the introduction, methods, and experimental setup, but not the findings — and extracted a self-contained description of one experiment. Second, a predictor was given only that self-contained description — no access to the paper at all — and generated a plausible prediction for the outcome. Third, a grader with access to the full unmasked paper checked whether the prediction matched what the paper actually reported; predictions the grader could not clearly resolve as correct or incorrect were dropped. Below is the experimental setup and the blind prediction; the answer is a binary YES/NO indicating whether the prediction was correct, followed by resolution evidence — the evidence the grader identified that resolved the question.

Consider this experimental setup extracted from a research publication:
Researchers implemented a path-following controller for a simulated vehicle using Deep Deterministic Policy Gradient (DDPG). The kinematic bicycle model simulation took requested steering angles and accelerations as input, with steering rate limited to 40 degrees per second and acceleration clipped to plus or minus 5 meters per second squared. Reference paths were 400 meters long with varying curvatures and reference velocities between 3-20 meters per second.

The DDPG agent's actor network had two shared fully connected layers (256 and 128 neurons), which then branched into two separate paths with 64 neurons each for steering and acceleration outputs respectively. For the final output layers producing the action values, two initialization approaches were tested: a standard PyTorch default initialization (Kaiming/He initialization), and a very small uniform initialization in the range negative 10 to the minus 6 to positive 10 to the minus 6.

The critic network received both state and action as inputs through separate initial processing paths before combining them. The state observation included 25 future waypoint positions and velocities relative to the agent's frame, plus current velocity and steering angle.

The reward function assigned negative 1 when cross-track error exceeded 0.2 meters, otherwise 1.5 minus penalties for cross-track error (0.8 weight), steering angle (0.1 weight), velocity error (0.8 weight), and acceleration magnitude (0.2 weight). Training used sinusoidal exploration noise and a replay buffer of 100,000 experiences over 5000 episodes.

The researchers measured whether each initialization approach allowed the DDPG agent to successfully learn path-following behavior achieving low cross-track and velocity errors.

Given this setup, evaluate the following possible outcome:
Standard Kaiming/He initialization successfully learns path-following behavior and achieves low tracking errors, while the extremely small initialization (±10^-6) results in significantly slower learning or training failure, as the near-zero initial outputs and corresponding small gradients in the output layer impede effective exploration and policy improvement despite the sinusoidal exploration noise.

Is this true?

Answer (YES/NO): NO